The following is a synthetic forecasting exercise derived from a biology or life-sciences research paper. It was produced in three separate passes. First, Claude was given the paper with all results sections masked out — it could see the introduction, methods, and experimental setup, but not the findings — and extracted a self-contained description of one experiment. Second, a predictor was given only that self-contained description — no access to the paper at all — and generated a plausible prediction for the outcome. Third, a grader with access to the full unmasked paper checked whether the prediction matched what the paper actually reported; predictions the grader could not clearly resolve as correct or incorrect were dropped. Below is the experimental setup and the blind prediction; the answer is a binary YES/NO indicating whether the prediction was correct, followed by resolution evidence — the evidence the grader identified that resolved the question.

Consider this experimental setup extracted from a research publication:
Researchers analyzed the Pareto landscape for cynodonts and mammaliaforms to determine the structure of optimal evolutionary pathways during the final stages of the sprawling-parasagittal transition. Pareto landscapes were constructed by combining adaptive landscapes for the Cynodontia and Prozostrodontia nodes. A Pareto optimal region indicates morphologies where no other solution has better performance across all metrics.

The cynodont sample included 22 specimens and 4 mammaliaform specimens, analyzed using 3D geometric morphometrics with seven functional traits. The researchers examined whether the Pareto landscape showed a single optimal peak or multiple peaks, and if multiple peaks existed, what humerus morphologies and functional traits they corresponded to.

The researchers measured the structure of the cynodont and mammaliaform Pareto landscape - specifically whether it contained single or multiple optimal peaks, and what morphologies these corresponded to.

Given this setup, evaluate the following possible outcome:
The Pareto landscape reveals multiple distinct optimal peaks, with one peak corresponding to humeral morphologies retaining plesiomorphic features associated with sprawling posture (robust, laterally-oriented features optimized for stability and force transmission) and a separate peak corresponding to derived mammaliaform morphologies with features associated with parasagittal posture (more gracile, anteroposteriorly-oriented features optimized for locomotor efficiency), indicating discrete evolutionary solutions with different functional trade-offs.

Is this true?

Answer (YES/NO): YES